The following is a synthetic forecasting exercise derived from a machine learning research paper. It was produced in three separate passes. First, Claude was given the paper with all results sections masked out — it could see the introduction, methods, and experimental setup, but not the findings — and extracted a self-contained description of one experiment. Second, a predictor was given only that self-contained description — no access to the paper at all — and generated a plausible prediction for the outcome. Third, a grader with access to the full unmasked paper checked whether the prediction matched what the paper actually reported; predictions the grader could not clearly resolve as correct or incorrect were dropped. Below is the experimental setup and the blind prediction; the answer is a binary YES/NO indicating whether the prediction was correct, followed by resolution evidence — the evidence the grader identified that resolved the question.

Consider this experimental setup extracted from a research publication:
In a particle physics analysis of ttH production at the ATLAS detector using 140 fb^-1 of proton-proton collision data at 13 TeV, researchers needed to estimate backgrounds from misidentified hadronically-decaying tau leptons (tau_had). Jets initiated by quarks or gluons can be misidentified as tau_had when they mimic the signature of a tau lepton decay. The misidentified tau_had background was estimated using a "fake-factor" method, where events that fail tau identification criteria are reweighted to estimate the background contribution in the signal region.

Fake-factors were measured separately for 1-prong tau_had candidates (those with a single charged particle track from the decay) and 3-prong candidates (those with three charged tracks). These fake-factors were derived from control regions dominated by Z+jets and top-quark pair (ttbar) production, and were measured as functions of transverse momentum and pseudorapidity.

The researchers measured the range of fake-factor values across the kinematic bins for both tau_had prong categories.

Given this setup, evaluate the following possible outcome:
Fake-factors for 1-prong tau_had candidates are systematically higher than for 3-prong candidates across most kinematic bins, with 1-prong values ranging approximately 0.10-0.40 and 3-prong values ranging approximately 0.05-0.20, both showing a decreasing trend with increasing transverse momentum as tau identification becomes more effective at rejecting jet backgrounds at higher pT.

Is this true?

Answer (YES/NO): NO